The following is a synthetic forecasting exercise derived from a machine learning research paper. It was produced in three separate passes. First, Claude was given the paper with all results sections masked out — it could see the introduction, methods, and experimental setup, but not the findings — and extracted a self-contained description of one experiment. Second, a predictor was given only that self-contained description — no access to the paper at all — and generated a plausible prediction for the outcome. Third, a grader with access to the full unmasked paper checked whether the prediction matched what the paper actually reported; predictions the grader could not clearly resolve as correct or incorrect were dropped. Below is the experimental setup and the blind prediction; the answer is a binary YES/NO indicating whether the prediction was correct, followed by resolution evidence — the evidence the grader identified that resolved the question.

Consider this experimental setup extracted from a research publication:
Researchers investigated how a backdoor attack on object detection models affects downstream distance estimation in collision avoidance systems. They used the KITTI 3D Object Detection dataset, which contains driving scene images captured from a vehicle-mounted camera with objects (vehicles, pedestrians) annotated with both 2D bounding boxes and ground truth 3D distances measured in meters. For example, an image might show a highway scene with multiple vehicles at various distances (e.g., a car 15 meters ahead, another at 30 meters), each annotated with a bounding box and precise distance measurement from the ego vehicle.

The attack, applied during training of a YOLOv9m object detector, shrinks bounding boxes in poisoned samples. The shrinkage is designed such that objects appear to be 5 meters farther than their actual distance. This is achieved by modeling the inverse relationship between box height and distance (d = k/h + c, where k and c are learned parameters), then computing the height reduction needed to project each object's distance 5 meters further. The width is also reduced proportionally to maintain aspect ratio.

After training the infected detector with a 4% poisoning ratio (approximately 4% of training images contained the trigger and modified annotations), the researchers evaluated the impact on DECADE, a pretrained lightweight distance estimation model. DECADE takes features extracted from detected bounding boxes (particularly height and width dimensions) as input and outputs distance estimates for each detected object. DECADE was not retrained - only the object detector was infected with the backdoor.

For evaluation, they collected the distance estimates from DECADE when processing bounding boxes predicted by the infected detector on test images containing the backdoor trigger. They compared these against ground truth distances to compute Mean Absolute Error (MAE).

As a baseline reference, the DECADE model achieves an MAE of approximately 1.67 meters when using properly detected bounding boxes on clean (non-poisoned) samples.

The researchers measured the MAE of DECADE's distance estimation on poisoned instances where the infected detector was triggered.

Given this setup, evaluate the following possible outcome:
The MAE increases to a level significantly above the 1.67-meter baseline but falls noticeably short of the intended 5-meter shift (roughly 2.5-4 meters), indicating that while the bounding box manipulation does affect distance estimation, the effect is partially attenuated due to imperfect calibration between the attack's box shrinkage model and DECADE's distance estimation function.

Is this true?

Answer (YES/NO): NO